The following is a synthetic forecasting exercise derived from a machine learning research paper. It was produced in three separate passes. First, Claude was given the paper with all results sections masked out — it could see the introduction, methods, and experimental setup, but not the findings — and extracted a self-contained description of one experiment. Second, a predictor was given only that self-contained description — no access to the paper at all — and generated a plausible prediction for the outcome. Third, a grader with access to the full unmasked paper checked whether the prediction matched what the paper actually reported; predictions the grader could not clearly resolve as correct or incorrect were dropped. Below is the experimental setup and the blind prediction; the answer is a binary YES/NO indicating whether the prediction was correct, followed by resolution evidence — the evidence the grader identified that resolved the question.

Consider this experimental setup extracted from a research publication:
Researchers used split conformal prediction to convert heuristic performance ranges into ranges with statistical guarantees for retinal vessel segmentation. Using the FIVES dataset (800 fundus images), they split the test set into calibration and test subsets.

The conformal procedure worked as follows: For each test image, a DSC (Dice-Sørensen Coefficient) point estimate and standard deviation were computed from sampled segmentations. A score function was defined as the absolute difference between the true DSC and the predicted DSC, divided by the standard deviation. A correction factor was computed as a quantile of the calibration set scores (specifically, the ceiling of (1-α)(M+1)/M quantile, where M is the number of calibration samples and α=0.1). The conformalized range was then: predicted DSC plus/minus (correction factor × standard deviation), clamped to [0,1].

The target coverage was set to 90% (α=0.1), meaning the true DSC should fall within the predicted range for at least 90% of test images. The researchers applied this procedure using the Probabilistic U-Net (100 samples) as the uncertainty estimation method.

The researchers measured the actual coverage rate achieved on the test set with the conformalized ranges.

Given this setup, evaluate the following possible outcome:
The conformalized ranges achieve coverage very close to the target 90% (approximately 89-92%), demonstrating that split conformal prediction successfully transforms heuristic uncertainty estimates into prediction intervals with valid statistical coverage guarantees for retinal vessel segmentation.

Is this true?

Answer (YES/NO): NO